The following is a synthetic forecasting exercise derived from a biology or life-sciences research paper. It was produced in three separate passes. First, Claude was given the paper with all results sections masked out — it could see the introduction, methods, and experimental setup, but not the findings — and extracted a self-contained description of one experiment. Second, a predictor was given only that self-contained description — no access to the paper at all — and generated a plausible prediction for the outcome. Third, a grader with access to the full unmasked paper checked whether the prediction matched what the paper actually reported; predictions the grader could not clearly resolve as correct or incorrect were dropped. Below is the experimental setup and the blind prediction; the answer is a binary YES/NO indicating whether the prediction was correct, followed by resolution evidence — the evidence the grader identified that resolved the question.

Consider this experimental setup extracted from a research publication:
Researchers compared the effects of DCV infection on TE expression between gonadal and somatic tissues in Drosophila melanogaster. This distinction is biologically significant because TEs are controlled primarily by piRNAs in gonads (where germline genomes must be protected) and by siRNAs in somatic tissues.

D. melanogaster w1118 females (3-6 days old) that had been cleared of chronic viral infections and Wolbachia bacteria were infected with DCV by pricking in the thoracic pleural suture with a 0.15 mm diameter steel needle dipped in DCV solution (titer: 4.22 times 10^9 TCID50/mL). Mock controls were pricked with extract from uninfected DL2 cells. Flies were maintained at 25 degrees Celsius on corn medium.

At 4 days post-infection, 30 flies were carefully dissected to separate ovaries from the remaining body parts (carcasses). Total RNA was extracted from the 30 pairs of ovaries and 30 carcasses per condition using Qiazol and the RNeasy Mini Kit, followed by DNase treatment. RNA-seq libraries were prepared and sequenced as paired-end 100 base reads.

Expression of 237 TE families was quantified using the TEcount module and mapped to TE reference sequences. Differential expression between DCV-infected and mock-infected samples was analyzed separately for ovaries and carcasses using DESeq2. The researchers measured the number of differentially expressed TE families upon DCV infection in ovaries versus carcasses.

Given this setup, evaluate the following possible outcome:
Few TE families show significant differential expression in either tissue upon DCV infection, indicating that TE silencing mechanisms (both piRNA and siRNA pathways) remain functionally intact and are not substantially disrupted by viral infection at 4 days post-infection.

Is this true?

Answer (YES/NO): NO